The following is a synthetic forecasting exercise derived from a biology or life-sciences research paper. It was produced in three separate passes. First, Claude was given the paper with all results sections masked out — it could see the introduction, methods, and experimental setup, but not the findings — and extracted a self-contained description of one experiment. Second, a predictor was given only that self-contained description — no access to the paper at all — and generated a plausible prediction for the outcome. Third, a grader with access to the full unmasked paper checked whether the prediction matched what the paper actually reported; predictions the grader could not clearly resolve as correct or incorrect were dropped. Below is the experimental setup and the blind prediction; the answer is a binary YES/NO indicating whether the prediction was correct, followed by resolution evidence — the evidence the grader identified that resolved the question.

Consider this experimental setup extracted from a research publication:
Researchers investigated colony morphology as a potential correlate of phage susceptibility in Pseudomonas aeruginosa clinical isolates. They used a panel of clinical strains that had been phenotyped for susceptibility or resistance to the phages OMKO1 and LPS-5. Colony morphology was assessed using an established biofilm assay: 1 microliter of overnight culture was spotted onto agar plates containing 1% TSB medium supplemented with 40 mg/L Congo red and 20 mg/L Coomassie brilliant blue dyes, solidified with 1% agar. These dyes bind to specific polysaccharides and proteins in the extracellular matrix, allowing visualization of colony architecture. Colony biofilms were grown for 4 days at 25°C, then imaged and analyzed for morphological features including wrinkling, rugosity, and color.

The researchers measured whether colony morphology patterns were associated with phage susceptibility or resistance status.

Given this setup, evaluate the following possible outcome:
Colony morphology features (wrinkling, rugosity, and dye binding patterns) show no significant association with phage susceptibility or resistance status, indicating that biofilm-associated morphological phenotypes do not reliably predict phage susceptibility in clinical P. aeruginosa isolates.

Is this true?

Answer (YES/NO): NO